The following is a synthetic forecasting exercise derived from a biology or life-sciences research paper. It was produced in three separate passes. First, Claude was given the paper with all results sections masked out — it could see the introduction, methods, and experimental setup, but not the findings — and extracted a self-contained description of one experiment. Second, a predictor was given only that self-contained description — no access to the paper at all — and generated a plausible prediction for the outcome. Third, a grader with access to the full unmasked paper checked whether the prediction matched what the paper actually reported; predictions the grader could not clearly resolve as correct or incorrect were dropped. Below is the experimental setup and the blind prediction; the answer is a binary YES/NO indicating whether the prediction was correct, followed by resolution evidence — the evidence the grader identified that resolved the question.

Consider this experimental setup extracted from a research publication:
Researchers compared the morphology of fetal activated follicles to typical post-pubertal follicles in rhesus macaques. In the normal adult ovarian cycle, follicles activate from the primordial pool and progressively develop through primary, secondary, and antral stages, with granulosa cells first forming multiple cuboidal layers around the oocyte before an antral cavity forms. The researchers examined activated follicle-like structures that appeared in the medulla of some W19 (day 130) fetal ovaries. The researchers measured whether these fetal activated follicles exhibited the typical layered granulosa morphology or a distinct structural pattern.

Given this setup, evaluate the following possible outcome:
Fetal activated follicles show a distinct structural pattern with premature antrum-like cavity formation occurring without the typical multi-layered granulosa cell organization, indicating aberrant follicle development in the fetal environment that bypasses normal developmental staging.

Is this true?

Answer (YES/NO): YES